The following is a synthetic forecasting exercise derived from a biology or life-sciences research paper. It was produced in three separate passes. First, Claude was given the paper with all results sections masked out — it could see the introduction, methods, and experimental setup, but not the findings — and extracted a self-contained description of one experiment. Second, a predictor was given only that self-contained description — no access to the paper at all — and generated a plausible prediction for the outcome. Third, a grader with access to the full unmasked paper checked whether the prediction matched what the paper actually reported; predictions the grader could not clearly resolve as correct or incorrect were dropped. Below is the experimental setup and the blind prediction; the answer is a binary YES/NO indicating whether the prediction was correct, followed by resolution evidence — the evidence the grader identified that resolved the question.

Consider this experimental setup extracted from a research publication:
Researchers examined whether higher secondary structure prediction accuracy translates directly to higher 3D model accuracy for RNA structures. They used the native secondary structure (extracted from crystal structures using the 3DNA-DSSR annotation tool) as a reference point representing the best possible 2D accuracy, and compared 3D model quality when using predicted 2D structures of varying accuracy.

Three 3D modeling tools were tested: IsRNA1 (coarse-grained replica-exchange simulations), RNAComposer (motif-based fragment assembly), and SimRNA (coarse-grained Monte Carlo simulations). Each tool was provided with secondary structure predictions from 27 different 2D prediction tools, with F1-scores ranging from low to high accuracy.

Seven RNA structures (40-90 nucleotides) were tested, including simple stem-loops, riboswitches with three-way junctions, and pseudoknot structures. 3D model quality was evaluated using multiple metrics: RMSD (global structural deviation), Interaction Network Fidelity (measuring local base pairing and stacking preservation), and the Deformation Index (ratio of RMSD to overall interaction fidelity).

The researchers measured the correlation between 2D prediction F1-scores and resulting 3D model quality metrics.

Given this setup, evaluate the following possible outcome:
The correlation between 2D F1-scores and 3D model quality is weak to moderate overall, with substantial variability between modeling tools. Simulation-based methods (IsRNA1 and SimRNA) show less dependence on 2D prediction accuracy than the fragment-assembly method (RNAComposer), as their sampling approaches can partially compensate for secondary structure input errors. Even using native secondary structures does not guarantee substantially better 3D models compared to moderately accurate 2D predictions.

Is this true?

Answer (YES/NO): NO